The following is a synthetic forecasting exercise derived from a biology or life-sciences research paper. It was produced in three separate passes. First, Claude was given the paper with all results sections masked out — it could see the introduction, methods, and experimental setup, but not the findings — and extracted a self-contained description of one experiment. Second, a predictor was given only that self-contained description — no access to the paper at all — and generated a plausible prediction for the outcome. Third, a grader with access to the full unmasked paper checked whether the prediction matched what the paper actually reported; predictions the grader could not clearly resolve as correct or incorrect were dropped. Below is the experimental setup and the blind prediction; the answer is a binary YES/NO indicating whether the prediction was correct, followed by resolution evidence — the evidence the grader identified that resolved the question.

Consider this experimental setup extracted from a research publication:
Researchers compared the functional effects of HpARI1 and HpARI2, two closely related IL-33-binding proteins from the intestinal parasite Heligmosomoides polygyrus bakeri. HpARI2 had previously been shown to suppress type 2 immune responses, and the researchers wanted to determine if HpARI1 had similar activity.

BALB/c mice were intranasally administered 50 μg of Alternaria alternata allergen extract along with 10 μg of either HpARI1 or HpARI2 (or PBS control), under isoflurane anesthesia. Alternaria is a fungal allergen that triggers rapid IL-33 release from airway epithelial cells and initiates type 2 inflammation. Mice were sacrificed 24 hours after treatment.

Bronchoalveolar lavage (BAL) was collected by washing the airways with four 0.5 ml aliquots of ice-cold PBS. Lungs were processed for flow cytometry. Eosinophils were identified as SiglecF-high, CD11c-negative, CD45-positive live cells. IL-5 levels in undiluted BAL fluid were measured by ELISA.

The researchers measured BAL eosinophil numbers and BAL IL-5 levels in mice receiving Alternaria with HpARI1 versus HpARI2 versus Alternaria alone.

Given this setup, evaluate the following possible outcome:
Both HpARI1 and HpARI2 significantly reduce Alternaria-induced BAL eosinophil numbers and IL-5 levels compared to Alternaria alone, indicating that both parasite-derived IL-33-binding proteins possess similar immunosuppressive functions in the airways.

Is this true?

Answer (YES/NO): YES